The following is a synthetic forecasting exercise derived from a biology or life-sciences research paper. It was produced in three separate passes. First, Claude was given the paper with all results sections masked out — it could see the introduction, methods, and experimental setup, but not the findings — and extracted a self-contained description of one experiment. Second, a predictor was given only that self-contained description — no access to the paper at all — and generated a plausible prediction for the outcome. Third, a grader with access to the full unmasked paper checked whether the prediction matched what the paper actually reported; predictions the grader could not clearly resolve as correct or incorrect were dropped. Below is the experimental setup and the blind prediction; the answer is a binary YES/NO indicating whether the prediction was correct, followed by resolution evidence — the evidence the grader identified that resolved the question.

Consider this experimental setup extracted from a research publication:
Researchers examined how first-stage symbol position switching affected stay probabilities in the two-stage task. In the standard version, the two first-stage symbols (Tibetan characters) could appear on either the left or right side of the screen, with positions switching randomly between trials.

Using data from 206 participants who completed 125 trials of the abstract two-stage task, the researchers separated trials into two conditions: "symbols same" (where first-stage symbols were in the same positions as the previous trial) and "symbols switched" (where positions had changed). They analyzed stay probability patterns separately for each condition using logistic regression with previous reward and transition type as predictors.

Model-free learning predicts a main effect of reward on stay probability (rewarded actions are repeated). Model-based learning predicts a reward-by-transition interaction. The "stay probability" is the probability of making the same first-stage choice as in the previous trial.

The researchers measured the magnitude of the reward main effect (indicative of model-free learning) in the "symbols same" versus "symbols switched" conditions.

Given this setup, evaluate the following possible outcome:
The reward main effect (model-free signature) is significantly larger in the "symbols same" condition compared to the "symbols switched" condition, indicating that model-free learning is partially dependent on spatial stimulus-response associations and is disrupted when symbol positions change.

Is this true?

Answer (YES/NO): YES